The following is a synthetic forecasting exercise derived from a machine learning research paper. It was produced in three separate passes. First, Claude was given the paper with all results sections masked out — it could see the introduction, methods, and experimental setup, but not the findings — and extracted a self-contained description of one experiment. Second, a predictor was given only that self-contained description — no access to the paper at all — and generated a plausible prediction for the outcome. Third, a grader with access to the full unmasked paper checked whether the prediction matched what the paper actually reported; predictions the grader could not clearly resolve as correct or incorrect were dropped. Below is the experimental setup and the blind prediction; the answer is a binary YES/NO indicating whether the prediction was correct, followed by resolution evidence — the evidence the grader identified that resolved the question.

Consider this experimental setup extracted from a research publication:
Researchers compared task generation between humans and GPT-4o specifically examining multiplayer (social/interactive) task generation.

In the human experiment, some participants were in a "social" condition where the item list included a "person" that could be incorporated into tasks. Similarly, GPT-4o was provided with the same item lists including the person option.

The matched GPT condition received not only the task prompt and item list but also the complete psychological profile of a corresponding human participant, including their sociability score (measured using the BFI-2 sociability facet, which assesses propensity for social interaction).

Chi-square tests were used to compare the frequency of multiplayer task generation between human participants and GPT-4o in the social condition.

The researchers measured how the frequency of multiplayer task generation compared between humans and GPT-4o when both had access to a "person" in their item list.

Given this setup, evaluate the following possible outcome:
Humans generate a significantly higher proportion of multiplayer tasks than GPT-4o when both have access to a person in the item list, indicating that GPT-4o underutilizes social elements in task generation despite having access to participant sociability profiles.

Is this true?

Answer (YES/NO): YES